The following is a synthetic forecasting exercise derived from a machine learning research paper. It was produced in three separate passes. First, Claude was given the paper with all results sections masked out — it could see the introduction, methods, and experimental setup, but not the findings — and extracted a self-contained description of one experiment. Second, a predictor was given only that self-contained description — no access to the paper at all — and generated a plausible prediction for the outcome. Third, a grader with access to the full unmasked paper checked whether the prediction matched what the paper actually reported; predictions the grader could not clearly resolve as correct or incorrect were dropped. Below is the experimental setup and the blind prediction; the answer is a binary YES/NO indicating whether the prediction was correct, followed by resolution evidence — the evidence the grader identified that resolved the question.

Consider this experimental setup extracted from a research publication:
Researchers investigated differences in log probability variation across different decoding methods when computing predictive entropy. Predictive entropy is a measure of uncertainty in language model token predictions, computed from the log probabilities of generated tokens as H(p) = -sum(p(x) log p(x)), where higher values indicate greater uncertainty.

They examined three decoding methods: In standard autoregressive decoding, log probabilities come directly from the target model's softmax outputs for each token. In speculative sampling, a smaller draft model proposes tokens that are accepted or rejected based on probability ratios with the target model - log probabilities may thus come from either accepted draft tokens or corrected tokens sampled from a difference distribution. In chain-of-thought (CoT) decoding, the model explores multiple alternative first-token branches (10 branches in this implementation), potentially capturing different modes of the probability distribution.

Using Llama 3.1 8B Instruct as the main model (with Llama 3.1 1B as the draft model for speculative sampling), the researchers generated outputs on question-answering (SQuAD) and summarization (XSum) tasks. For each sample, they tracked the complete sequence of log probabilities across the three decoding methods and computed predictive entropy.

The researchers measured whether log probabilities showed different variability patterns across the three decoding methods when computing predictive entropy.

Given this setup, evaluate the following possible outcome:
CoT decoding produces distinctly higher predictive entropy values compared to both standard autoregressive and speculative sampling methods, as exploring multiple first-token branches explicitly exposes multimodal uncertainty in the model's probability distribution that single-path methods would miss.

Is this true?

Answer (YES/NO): NO